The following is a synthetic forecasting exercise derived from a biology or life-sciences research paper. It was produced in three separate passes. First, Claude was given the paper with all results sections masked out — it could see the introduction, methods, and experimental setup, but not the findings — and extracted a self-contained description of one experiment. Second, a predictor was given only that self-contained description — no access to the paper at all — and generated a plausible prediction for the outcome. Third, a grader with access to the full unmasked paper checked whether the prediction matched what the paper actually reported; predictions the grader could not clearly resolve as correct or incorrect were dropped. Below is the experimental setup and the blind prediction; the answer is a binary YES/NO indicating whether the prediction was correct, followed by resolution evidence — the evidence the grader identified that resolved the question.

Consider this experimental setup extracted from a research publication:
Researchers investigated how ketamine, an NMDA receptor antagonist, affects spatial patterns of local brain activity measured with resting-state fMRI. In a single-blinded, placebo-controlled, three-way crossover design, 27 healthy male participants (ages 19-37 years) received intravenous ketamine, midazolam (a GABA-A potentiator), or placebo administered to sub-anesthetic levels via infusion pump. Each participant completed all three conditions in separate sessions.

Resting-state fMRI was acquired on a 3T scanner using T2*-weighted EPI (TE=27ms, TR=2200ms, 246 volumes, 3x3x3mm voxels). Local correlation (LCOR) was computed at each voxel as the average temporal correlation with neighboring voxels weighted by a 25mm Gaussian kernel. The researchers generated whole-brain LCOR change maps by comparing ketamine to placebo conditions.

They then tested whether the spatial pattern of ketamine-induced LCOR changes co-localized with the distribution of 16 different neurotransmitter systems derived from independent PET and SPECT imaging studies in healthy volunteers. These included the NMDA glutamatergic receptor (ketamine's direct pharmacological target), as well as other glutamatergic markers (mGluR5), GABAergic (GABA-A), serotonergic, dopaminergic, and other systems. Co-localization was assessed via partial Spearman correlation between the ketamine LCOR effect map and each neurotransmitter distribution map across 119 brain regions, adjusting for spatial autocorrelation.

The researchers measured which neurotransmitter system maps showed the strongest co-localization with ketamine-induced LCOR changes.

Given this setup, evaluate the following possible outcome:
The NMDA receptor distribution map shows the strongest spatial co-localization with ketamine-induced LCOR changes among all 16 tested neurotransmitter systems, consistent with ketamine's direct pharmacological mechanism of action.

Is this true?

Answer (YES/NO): YES